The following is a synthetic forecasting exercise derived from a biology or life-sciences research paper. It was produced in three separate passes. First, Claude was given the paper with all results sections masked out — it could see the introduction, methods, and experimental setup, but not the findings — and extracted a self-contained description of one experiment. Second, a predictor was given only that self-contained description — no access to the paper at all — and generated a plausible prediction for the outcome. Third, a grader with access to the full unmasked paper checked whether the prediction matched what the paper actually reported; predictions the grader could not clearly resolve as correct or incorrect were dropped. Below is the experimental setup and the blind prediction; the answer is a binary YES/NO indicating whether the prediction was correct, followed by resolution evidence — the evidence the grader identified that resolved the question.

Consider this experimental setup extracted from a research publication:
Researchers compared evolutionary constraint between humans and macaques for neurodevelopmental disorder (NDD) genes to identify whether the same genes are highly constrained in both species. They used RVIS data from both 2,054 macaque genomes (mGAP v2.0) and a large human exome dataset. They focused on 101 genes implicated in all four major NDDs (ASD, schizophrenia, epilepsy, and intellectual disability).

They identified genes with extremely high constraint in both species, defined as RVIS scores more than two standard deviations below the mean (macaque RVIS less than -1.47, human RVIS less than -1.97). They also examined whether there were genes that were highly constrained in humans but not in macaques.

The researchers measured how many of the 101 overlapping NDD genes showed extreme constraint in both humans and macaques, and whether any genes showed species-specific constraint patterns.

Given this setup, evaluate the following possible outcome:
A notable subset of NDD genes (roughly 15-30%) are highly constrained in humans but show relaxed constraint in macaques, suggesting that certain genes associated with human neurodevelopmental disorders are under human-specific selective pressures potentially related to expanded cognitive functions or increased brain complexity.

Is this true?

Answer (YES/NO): NO